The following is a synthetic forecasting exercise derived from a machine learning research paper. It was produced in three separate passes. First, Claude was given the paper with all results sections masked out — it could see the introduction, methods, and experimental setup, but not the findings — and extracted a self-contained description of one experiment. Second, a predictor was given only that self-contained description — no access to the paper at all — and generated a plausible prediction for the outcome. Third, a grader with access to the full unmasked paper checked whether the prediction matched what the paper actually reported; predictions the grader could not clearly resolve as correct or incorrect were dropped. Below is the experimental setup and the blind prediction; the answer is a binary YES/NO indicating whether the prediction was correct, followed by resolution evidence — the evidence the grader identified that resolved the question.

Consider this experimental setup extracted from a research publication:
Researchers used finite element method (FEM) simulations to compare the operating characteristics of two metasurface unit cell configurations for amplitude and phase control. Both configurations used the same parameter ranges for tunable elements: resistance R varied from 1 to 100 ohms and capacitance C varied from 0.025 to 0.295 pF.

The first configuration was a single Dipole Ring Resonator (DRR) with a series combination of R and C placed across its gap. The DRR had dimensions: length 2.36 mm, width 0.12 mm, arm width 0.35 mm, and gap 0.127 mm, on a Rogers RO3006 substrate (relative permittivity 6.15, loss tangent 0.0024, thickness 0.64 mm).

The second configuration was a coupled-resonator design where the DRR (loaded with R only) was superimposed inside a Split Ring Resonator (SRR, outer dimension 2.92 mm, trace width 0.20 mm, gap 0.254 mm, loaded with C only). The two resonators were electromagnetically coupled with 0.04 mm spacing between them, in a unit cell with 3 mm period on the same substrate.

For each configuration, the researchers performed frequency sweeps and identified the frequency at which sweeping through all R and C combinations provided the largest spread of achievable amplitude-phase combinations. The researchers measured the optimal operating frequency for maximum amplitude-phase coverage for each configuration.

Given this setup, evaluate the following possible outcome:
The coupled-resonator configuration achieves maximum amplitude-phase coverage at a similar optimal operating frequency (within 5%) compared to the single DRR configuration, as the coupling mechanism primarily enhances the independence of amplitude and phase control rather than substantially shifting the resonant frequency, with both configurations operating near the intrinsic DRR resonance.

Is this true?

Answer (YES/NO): NO